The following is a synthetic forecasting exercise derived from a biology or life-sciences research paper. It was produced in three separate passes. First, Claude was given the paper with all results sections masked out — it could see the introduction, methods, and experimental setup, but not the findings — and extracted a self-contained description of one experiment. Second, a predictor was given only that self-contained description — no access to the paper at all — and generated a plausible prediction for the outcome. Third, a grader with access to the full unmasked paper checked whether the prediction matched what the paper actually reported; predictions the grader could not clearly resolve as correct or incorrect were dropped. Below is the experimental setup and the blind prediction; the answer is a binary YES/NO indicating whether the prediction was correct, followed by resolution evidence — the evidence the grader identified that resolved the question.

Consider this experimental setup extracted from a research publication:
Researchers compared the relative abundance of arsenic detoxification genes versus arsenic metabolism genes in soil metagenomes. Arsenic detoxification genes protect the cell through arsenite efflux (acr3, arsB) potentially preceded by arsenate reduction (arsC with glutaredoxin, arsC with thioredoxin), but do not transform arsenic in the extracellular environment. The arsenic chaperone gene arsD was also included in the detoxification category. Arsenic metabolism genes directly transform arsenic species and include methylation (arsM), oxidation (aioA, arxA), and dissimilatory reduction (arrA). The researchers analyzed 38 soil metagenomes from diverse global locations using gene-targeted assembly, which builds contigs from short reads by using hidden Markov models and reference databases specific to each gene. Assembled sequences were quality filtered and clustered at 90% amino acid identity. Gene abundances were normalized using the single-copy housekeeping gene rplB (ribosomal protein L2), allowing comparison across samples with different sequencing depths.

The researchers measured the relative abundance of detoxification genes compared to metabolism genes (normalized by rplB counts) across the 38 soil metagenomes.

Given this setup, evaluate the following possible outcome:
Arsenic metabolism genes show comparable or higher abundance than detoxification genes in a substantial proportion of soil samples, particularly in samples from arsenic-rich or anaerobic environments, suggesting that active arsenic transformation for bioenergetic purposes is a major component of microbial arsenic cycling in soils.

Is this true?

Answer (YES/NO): NO